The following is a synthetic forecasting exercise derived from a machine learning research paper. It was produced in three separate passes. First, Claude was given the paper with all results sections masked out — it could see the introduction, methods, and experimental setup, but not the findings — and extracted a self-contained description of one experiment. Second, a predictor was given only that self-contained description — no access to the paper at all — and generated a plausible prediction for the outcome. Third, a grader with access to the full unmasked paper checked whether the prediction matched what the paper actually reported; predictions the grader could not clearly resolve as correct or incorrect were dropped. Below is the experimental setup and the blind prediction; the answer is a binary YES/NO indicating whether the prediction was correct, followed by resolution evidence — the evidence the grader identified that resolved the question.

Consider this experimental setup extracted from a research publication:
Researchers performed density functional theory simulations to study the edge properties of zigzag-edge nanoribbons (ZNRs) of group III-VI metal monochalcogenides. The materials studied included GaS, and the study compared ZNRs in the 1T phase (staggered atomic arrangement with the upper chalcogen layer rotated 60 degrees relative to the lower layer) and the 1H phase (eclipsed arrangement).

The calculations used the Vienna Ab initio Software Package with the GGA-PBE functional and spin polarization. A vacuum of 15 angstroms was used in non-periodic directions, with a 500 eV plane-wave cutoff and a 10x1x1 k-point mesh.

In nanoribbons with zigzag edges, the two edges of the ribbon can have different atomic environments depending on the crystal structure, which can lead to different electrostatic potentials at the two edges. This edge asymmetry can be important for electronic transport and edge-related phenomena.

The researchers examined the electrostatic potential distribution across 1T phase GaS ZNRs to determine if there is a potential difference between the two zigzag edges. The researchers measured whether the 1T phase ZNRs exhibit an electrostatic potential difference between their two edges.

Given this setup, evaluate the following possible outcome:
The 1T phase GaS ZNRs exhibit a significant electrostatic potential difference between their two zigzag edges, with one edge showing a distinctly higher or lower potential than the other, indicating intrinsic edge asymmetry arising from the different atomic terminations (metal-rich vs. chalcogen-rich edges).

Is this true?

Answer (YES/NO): NO